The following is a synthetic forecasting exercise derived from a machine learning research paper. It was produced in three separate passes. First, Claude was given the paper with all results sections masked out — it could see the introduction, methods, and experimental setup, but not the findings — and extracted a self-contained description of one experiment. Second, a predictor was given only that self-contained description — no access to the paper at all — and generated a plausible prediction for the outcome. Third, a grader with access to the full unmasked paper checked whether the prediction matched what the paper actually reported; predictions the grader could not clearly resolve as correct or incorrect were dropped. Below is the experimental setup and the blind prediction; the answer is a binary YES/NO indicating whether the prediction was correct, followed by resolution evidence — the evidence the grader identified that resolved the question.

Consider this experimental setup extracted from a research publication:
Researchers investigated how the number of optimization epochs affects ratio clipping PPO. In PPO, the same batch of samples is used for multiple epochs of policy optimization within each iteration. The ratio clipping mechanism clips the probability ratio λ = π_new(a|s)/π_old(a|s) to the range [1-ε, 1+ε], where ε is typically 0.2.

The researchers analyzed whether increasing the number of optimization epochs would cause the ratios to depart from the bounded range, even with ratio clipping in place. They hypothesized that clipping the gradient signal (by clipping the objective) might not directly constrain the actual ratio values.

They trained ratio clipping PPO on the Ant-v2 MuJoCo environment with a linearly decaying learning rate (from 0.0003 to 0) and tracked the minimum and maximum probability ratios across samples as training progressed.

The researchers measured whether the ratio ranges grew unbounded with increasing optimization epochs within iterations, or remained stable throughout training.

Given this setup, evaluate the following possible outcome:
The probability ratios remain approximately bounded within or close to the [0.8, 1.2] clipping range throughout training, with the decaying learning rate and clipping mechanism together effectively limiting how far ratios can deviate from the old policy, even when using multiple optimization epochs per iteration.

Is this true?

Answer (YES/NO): NO